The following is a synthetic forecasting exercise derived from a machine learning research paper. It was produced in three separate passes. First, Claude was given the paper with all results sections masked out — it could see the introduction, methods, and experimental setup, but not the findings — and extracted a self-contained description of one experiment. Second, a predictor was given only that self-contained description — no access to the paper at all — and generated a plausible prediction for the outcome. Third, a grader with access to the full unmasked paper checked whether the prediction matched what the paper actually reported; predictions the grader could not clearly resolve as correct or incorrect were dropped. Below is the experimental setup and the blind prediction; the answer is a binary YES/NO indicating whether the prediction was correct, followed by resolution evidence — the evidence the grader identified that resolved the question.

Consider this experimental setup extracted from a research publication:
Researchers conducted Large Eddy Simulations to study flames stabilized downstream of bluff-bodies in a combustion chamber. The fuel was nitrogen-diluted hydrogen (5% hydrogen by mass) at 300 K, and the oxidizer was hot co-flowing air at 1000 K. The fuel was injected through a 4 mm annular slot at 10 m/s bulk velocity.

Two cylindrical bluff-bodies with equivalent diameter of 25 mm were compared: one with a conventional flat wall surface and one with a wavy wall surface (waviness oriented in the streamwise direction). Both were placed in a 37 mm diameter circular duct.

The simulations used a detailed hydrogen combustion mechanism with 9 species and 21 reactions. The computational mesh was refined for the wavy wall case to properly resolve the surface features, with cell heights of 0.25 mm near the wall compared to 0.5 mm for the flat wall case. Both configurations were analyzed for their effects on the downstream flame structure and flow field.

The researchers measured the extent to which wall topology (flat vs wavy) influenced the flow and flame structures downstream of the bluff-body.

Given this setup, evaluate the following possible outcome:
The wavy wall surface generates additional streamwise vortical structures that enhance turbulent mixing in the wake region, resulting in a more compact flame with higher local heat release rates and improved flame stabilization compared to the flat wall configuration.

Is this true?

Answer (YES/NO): NO